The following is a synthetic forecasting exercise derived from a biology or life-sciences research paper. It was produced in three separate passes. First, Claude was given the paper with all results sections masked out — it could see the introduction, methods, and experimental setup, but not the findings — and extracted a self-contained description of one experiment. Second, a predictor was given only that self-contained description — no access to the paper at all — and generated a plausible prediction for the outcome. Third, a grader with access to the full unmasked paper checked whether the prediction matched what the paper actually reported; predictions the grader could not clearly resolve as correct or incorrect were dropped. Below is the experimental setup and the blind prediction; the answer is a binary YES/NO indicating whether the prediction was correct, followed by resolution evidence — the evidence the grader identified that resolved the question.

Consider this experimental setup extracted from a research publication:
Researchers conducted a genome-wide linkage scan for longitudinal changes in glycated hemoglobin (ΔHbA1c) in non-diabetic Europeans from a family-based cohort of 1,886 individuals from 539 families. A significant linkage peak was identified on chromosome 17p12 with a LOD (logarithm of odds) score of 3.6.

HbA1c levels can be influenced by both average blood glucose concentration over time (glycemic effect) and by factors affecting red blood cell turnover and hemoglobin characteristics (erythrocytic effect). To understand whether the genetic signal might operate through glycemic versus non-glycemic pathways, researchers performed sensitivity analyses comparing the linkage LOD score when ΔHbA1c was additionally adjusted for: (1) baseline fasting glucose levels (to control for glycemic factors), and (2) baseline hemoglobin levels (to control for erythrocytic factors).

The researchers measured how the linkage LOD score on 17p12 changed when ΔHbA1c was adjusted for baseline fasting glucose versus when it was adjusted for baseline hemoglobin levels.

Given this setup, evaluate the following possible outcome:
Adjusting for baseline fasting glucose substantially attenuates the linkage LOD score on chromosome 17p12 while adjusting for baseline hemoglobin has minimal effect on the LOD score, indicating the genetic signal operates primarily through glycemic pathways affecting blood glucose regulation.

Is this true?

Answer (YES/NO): NO